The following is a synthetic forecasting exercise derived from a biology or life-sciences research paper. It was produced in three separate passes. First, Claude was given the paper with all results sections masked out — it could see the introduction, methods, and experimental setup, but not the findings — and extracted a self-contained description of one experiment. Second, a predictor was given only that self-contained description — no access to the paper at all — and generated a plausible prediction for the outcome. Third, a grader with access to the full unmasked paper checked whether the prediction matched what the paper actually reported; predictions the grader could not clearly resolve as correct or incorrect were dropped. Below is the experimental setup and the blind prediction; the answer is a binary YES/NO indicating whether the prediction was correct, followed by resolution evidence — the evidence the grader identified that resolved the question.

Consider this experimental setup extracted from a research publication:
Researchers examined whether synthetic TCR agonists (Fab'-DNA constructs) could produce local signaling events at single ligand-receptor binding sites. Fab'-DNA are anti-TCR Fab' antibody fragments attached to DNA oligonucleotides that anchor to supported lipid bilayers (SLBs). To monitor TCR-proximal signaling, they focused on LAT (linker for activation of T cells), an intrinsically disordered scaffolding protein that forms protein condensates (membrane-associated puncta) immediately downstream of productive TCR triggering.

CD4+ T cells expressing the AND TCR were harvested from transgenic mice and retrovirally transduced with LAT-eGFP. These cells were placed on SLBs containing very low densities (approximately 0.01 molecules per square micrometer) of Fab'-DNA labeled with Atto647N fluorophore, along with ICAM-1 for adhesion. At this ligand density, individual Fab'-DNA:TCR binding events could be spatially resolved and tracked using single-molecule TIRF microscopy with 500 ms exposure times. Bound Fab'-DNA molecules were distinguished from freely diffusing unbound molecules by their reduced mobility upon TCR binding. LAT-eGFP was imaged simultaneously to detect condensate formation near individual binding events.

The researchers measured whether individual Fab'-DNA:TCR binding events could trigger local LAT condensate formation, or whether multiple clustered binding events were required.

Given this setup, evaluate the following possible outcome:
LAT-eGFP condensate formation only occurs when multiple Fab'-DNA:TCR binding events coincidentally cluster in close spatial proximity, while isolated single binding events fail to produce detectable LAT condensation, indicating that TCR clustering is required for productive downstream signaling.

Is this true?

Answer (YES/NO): NO